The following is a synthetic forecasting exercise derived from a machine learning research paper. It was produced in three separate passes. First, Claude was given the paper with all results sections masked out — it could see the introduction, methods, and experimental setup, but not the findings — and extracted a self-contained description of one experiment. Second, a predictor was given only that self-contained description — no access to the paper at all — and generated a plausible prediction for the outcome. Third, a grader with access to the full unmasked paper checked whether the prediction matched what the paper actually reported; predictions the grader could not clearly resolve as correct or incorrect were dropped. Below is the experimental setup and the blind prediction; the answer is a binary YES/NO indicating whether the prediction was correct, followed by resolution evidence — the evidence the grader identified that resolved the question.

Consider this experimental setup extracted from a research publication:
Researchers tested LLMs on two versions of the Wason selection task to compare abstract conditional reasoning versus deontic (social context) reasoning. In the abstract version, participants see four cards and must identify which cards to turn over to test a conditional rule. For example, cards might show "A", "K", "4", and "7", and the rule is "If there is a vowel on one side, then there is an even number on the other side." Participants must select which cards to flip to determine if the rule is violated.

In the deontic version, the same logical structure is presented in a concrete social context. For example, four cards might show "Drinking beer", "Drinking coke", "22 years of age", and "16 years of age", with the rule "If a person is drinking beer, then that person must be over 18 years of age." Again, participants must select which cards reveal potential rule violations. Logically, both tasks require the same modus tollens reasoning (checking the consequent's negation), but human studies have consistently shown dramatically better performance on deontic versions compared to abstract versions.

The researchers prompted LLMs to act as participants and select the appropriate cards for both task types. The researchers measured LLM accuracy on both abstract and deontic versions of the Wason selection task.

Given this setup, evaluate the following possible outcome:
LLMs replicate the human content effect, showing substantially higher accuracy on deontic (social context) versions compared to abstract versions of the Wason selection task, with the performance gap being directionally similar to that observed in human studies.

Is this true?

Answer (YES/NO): NO